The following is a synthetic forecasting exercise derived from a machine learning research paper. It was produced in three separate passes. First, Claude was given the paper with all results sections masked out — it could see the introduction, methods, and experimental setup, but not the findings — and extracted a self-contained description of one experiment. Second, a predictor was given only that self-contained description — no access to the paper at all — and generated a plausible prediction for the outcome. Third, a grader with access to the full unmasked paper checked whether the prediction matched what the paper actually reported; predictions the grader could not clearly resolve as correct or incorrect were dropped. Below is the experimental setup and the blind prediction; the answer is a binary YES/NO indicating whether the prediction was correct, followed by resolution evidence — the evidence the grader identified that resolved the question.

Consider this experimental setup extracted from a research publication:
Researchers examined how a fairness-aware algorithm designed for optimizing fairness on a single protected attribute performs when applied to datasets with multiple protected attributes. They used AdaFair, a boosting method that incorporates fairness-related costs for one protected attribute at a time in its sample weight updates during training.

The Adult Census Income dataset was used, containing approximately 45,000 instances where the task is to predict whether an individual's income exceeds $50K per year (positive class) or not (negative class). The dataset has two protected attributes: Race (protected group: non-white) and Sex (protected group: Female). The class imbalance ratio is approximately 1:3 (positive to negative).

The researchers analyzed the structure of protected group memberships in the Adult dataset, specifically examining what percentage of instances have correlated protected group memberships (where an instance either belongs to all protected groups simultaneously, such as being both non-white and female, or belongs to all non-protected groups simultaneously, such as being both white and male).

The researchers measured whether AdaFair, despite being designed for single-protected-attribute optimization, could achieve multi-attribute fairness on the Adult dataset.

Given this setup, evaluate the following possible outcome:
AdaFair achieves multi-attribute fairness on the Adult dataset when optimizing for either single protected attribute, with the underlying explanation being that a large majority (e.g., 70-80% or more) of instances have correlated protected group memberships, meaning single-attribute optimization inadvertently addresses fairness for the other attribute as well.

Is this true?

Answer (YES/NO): NO